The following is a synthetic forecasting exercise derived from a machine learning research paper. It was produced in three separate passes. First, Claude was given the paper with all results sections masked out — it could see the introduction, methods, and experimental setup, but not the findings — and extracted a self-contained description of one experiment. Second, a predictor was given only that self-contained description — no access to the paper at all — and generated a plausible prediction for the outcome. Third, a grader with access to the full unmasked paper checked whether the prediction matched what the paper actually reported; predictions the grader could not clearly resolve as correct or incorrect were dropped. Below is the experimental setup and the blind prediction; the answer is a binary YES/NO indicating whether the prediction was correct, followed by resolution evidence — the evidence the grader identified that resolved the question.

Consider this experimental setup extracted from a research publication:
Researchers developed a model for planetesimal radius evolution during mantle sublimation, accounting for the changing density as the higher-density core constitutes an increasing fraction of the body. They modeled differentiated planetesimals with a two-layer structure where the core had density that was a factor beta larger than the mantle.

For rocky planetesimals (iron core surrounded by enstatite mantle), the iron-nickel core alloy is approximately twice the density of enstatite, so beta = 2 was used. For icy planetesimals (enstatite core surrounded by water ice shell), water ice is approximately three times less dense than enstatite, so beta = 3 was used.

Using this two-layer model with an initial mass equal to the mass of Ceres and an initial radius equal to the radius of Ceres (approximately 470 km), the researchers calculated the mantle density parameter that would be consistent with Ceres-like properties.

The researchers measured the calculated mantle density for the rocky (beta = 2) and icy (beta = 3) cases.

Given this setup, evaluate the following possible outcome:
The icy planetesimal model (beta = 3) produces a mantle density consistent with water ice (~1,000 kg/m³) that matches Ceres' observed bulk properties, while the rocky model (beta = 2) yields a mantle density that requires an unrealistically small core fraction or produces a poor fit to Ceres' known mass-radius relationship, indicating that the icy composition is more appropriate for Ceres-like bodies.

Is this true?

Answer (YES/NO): NO